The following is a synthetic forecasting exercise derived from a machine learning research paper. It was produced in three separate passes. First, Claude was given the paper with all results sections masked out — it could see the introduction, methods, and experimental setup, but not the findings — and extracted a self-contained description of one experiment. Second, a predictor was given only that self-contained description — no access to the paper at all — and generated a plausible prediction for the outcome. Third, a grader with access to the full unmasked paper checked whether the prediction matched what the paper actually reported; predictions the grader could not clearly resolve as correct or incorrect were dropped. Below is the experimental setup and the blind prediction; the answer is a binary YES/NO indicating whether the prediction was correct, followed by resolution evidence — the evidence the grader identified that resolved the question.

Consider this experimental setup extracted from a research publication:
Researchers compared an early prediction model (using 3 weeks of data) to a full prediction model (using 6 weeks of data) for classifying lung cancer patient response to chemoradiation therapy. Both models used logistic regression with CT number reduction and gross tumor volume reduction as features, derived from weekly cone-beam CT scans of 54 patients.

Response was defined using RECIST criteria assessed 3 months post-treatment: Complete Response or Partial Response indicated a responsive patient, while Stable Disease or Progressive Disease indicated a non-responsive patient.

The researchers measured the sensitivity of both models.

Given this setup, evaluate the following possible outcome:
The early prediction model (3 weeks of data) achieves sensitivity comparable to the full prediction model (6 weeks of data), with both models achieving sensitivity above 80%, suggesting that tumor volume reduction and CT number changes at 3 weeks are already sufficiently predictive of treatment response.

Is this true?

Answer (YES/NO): YES